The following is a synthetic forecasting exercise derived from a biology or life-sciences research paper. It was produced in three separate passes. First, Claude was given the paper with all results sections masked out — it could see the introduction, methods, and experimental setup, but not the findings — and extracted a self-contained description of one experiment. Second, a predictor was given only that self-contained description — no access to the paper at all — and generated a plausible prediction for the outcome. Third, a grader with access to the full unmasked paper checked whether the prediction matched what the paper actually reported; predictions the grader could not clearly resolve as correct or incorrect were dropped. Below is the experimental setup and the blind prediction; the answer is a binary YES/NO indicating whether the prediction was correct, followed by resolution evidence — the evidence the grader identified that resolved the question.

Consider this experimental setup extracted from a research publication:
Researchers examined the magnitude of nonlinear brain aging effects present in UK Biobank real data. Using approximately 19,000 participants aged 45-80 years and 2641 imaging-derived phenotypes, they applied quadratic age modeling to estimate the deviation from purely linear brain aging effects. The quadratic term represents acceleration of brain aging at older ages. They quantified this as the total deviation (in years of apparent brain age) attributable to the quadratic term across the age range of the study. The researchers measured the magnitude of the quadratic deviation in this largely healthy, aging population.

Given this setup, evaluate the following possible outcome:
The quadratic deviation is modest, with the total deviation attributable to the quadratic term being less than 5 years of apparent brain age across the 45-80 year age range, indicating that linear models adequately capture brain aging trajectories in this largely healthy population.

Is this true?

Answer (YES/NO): YES